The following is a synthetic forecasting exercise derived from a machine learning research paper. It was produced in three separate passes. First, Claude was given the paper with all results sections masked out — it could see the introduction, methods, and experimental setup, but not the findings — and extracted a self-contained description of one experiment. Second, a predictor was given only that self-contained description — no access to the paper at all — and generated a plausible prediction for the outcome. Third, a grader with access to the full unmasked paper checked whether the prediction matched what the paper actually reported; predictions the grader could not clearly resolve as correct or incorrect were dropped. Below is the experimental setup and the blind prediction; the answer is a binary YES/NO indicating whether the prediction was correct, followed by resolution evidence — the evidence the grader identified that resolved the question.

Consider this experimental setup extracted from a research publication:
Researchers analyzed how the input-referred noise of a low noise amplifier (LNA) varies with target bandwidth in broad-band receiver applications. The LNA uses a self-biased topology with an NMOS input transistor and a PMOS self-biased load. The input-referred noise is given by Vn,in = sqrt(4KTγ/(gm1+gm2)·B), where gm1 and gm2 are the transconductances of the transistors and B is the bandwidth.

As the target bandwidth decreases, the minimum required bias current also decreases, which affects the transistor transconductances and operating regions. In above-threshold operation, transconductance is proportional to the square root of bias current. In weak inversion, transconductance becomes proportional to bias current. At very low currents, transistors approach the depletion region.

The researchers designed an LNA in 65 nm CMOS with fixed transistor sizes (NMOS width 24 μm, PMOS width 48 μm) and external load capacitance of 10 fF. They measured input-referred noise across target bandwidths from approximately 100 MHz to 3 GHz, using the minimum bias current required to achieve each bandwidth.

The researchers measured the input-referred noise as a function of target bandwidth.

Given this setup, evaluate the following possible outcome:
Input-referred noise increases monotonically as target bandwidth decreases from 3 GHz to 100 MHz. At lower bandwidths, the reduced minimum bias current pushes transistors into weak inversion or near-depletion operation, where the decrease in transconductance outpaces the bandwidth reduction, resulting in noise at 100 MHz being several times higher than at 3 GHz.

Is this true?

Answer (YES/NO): NO